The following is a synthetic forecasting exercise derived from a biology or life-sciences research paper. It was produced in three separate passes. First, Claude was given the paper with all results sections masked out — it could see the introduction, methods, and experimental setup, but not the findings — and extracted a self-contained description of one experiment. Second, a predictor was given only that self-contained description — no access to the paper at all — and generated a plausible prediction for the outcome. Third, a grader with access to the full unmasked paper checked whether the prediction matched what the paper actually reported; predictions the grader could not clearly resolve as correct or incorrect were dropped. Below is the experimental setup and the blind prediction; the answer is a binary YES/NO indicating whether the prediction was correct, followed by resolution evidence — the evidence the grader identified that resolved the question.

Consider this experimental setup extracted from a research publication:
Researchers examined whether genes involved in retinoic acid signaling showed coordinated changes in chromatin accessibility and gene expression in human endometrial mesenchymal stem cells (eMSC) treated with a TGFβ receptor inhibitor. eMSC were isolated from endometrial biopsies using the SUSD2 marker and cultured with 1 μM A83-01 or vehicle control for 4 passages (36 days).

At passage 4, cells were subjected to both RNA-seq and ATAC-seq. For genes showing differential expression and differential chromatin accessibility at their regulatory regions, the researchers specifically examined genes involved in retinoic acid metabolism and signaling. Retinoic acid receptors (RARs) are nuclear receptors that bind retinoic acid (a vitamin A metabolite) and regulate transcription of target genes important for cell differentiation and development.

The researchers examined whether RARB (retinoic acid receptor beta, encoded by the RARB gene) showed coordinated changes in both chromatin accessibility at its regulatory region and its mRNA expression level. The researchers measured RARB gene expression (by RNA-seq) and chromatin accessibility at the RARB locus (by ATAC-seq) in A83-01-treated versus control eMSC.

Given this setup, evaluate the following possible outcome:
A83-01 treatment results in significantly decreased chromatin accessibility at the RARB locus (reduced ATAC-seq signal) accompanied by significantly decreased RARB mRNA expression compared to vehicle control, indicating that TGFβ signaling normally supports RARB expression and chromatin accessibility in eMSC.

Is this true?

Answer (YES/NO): NO